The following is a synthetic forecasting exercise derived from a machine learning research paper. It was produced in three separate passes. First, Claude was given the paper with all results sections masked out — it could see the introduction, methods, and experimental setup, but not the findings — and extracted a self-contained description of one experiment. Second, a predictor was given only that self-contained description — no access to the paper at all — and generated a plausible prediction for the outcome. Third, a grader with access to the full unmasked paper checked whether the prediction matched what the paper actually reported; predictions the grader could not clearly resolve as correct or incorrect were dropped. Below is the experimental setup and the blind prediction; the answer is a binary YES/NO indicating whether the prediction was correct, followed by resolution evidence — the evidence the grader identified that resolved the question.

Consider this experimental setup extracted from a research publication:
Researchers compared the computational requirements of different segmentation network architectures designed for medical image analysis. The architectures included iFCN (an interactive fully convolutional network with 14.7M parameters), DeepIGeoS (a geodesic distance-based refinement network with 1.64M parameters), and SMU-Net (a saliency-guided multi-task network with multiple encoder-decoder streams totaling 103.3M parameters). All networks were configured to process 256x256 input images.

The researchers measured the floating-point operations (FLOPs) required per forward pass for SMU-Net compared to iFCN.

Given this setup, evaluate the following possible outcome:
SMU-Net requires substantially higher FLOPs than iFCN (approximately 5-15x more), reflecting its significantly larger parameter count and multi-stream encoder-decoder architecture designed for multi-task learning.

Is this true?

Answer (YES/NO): YES